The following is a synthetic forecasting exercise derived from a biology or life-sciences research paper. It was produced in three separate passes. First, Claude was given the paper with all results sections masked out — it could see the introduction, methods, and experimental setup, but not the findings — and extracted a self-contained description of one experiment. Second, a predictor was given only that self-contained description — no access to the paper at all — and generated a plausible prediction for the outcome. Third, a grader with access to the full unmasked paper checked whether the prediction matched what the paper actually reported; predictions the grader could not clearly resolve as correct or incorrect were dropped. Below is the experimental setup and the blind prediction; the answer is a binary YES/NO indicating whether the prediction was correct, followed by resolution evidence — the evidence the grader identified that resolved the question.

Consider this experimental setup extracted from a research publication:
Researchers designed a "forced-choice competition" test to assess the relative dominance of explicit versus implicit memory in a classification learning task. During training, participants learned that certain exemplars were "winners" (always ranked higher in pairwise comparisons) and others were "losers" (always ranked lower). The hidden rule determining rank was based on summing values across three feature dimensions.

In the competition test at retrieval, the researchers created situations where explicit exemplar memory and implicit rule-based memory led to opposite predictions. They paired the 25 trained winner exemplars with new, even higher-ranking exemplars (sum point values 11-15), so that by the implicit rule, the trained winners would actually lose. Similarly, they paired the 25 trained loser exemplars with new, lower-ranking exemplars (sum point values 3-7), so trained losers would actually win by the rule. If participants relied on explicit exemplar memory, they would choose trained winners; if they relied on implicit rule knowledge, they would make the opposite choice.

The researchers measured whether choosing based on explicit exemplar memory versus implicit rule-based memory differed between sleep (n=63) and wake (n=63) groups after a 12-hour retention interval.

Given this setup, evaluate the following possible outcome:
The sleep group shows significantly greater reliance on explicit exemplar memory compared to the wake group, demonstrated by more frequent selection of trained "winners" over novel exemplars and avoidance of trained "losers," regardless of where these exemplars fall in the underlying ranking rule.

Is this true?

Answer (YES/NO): NO